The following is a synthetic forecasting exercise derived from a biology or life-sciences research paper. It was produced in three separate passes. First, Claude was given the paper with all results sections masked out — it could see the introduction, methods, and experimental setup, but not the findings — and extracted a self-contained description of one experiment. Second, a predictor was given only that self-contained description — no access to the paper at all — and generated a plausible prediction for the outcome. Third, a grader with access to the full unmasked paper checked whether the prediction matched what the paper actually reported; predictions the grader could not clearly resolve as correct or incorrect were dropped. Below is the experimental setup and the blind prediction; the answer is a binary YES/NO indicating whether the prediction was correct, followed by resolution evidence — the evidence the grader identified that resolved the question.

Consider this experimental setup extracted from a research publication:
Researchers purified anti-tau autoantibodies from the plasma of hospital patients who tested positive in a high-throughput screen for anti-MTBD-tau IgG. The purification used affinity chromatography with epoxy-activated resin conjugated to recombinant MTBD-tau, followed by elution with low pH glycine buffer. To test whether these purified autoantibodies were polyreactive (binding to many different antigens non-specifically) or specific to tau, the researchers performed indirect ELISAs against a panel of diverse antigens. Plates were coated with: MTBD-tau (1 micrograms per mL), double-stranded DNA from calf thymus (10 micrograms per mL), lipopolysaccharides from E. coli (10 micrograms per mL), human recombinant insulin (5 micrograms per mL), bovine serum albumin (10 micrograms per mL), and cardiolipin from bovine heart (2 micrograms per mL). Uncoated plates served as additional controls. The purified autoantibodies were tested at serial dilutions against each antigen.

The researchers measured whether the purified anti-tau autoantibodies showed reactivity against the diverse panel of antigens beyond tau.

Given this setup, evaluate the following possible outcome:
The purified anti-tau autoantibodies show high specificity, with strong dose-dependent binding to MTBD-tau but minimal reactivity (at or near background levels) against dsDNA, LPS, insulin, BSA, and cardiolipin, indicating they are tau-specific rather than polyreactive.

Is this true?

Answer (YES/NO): YES